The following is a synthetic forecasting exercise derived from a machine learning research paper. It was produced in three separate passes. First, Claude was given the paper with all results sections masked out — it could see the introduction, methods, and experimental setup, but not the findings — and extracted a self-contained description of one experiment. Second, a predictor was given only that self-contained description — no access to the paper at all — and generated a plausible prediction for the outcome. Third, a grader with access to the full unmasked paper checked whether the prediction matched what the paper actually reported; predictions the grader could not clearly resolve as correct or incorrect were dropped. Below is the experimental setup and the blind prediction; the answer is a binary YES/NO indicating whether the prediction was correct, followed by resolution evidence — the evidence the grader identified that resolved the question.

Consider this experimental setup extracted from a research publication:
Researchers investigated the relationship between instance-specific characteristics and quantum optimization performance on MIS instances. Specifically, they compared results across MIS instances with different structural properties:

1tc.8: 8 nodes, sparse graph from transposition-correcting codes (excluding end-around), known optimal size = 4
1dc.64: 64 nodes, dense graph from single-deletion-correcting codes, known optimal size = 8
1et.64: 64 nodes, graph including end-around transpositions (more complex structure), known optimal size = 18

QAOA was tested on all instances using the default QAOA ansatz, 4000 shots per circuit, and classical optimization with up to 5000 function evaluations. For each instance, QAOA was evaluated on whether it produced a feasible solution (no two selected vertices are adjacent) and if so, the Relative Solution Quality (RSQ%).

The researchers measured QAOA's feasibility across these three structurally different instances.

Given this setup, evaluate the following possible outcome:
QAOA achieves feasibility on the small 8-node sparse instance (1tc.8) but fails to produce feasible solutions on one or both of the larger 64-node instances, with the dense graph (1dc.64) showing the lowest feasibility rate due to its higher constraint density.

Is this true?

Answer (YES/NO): NO